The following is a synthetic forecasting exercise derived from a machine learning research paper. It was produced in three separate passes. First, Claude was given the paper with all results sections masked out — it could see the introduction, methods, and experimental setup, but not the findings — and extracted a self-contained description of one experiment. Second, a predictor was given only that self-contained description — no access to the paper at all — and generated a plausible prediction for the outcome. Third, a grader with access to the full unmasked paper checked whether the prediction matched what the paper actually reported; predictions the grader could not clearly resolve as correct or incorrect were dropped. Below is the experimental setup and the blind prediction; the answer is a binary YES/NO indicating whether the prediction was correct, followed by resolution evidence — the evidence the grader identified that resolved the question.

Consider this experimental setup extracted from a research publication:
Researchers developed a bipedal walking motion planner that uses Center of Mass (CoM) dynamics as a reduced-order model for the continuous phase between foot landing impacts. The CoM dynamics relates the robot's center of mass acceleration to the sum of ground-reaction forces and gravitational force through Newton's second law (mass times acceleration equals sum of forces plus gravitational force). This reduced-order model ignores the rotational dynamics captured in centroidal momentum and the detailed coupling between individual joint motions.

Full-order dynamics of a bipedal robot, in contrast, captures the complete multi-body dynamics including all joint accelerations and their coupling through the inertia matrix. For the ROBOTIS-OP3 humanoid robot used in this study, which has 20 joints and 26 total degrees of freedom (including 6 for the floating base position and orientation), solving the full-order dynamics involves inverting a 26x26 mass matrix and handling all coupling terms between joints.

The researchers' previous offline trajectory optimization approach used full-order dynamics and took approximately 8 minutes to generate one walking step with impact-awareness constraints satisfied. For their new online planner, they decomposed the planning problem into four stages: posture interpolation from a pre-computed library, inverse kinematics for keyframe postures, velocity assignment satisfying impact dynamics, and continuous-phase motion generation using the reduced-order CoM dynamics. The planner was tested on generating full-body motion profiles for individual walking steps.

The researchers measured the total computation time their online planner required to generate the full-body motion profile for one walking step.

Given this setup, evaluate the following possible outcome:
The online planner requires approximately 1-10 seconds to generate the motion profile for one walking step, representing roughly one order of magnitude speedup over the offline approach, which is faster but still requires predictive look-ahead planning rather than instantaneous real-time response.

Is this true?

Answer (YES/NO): NO